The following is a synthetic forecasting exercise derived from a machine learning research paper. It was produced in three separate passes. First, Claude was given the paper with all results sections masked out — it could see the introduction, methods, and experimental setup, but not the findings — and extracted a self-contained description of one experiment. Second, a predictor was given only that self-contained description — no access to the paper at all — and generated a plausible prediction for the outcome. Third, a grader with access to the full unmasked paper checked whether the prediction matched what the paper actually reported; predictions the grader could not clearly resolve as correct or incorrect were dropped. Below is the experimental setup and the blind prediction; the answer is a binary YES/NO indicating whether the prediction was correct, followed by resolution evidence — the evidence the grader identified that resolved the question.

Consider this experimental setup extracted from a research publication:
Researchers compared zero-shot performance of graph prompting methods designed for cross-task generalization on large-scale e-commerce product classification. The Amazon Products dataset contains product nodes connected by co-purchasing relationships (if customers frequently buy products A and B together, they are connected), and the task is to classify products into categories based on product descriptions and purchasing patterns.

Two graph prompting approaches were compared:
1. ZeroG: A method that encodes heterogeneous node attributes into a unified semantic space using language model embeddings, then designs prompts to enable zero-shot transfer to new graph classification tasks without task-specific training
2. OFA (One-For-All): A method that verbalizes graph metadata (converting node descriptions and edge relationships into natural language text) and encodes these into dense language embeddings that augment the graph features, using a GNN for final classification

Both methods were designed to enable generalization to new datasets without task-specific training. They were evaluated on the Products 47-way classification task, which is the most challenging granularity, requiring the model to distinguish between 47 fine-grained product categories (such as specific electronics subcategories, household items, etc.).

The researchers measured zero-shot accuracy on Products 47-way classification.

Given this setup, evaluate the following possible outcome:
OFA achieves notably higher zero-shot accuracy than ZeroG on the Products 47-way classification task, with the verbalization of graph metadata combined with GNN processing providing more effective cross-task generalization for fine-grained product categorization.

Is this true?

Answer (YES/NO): NO